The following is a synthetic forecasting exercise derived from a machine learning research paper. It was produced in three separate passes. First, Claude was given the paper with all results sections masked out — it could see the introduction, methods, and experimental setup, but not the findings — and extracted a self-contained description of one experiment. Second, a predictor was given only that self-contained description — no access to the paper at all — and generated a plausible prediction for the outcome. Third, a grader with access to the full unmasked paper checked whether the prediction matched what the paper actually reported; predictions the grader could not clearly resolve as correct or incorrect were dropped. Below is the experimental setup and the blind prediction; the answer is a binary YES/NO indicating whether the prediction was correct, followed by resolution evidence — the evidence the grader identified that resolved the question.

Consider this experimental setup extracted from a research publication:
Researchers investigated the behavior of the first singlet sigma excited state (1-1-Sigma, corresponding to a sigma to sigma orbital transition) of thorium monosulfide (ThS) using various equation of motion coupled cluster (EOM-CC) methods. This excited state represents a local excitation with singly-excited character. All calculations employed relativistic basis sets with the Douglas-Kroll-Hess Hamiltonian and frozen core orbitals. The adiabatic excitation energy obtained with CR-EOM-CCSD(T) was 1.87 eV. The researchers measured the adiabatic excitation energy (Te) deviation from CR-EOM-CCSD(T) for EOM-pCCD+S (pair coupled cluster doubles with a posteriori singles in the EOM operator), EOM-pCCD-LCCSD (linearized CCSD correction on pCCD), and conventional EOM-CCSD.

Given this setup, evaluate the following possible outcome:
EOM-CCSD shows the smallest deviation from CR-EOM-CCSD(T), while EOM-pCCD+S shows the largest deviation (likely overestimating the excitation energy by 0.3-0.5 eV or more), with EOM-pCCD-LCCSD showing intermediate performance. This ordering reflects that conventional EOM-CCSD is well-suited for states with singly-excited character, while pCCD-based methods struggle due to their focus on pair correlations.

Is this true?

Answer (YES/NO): NO